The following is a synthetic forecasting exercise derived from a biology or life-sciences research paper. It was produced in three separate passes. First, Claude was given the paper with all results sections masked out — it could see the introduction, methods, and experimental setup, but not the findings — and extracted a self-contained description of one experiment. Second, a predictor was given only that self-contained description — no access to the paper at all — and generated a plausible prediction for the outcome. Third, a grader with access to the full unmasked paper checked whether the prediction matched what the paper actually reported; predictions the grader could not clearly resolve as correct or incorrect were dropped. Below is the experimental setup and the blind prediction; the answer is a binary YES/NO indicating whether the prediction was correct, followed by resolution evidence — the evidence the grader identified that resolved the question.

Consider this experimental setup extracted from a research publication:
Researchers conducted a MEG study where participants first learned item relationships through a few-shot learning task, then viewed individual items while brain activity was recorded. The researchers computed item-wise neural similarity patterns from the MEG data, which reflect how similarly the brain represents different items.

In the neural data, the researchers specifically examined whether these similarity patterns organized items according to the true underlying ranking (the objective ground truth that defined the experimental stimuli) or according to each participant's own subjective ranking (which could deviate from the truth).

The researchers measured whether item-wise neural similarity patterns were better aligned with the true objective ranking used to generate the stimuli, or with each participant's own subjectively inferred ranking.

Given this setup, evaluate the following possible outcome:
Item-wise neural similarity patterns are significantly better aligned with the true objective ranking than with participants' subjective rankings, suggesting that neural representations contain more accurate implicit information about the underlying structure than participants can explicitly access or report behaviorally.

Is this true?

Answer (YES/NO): NO